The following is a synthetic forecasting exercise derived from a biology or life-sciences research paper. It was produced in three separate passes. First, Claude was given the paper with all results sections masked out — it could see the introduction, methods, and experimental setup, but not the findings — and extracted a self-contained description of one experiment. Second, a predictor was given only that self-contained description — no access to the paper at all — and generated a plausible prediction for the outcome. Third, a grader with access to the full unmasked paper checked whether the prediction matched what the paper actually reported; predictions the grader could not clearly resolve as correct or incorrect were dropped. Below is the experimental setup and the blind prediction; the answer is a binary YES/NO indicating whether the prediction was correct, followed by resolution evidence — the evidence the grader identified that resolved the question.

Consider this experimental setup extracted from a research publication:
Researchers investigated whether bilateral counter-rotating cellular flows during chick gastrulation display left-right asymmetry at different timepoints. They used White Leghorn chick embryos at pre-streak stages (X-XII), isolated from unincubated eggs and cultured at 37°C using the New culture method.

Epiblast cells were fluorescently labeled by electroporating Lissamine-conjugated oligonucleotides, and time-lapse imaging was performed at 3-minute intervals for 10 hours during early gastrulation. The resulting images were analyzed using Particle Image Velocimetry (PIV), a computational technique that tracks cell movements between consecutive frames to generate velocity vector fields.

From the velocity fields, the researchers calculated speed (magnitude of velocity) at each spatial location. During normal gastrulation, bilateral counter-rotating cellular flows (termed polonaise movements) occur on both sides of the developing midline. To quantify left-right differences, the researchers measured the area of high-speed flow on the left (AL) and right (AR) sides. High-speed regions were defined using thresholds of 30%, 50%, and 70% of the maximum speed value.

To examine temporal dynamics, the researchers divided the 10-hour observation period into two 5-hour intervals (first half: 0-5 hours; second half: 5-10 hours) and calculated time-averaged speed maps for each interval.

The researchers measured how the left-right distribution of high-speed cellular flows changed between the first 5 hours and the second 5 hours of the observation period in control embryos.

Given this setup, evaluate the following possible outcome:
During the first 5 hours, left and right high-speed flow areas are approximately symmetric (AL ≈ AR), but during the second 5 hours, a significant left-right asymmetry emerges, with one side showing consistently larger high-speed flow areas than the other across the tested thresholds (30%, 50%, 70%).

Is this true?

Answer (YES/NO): NO